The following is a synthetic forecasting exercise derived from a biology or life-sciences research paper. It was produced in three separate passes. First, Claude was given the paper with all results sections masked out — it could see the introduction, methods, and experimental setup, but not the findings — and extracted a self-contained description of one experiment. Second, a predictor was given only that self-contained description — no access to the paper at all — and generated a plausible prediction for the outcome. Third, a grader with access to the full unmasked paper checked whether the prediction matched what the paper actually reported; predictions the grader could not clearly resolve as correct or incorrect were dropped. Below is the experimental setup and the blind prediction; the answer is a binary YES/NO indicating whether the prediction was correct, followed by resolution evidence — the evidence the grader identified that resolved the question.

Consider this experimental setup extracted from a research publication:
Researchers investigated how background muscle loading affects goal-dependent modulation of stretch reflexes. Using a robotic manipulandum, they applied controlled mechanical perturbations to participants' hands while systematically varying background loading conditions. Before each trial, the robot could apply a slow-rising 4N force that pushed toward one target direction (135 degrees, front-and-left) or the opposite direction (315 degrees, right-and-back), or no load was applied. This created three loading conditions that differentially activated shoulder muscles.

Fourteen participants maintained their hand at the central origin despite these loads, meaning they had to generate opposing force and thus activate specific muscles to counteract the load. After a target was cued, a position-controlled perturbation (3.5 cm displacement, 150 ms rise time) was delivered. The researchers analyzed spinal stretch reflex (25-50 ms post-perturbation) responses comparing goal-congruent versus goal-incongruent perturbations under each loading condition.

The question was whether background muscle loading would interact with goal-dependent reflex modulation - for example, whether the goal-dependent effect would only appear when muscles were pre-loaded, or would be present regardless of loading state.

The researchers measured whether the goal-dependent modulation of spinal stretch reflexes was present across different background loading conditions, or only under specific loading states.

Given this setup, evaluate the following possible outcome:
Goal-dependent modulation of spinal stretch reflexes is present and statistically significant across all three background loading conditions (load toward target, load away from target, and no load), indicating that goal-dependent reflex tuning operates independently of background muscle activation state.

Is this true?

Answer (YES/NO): NO